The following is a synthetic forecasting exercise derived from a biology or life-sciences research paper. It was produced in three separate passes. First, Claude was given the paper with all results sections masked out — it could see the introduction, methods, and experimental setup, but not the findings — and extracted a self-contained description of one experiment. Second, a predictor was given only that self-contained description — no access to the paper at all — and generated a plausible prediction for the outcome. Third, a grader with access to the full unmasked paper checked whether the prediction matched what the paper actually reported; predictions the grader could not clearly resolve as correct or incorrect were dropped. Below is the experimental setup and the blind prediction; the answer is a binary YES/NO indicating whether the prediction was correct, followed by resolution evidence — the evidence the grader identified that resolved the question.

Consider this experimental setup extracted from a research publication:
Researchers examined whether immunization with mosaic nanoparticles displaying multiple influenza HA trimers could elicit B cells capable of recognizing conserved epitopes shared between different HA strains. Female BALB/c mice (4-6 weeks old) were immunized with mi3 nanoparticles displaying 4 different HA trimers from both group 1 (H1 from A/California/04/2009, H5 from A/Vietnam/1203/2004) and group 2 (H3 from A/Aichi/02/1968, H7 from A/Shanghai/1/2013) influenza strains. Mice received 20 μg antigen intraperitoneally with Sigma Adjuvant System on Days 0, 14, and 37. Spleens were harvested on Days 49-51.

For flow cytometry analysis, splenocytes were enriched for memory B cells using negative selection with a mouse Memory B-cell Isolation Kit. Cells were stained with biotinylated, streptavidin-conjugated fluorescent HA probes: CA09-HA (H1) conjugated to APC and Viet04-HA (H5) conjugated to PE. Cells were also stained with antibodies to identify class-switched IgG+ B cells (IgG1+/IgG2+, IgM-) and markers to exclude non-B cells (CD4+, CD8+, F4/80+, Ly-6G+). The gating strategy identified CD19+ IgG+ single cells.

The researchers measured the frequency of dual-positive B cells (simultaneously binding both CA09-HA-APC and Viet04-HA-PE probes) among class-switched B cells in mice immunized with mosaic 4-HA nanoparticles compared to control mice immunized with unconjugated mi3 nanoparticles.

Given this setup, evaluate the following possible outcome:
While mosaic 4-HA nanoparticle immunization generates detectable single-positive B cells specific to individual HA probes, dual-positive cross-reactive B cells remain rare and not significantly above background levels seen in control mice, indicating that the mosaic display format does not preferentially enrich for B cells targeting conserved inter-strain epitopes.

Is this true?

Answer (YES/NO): NO